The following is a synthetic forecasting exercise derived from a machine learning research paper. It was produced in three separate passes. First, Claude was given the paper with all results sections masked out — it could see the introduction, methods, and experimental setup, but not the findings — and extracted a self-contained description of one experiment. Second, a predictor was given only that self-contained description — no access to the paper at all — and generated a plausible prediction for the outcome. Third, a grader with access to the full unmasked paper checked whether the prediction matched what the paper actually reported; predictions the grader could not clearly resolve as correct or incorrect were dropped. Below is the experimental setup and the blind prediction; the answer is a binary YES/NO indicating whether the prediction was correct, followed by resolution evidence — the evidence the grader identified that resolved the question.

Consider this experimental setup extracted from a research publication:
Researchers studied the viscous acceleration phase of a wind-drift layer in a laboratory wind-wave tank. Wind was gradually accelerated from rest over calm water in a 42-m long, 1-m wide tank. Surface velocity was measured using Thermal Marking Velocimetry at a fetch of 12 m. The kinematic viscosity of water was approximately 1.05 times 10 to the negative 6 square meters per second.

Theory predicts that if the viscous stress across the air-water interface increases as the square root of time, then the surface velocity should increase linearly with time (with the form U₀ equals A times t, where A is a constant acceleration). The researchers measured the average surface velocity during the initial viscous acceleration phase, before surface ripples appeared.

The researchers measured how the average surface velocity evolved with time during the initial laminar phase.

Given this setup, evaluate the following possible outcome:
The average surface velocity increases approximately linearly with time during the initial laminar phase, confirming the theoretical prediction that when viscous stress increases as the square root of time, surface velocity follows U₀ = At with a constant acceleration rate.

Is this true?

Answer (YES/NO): YES